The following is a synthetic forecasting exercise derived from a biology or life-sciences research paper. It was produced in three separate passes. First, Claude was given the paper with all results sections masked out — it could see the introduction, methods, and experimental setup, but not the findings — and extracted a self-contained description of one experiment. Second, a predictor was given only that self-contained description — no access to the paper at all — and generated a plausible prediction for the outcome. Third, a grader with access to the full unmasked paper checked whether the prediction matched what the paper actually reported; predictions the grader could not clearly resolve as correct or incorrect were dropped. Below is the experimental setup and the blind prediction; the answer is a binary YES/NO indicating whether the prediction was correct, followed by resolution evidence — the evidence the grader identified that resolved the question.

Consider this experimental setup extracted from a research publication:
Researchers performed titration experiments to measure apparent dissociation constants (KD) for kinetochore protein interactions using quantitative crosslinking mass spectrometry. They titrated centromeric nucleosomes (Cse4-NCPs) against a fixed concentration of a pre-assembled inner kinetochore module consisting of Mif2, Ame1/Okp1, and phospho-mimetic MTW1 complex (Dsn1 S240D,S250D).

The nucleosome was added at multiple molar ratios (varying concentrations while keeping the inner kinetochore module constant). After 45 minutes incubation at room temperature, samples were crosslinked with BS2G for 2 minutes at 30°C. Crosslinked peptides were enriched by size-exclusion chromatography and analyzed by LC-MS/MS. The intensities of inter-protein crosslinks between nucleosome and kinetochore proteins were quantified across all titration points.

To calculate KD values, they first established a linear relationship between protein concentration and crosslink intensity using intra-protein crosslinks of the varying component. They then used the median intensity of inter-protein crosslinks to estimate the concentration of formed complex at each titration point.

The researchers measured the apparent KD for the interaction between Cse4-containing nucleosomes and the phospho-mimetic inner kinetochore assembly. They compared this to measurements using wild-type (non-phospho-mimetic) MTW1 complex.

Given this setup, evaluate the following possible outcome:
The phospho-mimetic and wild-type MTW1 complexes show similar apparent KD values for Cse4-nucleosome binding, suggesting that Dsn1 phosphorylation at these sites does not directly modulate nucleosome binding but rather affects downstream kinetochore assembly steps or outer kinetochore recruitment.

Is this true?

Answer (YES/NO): NO